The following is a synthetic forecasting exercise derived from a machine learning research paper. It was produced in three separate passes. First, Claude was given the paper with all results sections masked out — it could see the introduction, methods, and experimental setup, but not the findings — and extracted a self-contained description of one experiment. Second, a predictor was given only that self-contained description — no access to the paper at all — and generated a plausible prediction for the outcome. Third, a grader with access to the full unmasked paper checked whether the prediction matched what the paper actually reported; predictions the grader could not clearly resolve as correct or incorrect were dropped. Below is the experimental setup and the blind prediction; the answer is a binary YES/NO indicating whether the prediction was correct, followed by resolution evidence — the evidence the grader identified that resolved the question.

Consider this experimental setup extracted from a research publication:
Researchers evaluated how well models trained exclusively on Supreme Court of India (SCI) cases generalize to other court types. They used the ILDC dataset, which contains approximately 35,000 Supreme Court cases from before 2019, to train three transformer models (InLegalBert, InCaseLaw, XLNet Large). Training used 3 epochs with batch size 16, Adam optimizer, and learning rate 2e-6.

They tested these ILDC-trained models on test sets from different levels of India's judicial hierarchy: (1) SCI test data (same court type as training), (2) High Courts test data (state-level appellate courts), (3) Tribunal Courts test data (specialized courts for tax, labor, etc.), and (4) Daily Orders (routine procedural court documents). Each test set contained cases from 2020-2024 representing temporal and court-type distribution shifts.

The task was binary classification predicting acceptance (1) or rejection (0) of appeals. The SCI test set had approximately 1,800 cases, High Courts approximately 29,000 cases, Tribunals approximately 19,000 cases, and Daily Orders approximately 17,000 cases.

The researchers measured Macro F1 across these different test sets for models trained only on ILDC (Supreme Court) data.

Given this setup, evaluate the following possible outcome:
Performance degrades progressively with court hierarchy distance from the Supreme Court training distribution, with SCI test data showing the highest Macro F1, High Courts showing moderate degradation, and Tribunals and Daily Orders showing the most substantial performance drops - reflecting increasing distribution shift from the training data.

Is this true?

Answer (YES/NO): NO